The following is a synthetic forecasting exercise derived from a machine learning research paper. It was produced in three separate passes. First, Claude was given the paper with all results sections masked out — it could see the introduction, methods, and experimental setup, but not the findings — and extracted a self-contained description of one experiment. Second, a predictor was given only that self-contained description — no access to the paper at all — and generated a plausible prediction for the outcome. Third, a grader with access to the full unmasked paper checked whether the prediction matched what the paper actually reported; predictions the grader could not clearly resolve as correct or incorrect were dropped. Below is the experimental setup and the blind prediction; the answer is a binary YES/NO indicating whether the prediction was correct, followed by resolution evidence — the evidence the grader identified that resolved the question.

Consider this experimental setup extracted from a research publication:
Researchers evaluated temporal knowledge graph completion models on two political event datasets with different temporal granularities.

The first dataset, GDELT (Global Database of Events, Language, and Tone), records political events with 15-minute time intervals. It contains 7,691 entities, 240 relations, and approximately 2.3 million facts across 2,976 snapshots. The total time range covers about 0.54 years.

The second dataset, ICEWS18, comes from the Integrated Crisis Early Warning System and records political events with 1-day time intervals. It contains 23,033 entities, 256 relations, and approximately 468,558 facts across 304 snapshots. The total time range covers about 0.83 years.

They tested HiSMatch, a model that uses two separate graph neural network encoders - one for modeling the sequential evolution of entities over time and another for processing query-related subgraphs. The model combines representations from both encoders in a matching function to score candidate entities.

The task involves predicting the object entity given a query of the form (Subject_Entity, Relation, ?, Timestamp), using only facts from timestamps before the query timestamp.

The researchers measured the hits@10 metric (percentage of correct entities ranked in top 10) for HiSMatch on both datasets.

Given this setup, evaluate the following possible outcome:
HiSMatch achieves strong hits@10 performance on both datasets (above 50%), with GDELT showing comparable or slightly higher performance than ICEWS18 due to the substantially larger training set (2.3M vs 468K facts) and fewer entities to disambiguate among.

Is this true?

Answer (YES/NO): NO